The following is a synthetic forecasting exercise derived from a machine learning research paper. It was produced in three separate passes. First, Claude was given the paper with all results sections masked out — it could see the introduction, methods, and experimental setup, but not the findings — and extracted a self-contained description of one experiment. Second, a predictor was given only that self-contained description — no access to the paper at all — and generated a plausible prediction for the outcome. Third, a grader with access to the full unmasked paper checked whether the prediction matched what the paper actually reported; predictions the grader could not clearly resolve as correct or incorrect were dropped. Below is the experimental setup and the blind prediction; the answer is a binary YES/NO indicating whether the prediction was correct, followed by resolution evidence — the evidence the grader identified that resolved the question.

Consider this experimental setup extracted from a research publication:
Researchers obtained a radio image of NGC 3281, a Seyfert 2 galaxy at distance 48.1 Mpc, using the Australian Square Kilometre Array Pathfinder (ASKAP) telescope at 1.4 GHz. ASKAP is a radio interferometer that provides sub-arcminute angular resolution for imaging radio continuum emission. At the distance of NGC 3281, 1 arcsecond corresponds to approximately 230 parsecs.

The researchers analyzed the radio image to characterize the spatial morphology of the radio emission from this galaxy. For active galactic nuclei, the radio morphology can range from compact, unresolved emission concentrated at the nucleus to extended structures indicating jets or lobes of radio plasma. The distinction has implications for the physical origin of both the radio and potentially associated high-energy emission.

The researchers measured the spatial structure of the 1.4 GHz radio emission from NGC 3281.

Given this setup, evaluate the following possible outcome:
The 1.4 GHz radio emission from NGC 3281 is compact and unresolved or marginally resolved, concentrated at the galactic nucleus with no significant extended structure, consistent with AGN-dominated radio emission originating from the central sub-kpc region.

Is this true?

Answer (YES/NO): NO